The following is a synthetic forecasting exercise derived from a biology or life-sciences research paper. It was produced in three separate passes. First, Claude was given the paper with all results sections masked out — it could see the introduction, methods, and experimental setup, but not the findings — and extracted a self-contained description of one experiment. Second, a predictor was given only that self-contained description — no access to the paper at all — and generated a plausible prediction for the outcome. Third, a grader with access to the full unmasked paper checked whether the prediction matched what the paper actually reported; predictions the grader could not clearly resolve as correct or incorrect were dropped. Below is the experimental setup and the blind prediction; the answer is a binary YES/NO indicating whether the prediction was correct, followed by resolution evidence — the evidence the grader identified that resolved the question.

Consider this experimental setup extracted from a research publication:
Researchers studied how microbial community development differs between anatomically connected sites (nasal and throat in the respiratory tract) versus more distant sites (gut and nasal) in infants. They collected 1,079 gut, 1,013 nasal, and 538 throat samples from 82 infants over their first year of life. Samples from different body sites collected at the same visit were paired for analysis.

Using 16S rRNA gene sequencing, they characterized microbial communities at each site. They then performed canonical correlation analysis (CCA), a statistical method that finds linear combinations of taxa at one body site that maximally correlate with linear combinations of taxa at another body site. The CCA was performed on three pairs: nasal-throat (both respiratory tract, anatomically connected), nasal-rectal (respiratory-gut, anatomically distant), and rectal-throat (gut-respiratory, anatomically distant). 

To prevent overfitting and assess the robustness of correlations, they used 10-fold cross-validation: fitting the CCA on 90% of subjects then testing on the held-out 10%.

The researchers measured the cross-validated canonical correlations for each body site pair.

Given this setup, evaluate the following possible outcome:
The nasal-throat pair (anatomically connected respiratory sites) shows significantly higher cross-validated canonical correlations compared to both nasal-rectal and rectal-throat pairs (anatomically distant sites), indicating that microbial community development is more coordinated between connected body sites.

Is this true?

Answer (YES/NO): YES